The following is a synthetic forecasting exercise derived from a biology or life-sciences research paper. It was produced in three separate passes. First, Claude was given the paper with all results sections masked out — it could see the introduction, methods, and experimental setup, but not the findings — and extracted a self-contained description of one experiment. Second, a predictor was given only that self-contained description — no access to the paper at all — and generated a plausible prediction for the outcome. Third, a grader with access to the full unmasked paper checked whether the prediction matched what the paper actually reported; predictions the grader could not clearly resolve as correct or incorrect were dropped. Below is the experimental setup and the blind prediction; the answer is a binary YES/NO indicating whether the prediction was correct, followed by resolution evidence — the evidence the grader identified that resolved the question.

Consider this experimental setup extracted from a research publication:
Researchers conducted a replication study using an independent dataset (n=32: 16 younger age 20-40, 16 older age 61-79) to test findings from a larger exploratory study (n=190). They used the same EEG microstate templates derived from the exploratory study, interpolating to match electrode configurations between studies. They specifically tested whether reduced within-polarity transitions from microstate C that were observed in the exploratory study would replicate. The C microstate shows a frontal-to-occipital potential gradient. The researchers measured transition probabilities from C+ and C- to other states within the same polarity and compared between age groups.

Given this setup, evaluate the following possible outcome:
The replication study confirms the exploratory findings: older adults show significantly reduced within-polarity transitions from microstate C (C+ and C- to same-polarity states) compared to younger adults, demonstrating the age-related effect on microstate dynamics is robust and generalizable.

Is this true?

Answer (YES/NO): YES